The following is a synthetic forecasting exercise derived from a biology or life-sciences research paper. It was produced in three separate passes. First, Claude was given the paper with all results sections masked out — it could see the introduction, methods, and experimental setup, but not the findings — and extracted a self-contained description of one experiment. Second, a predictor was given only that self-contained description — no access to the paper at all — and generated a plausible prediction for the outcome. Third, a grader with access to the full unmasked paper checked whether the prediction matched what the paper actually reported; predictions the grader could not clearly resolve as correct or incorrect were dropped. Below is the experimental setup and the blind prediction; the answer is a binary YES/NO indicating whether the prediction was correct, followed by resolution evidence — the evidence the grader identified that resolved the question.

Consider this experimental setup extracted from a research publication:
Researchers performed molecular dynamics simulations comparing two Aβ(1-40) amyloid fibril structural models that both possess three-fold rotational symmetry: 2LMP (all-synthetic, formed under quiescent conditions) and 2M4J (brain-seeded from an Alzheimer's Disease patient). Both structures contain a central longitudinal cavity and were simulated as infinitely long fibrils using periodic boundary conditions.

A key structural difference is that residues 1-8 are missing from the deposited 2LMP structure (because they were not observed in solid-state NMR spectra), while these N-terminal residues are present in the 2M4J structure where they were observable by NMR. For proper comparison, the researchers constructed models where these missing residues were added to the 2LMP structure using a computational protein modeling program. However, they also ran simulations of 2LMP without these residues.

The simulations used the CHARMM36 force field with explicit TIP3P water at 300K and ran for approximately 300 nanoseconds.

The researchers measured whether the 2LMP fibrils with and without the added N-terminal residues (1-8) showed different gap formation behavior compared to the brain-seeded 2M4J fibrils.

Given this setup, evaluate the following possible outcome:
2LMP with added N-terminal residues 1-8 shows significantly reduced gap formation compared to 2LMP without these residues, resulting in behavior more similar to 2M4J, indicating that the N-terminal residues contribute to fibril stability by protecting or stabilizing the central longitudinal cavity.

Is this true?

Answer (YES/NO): NO